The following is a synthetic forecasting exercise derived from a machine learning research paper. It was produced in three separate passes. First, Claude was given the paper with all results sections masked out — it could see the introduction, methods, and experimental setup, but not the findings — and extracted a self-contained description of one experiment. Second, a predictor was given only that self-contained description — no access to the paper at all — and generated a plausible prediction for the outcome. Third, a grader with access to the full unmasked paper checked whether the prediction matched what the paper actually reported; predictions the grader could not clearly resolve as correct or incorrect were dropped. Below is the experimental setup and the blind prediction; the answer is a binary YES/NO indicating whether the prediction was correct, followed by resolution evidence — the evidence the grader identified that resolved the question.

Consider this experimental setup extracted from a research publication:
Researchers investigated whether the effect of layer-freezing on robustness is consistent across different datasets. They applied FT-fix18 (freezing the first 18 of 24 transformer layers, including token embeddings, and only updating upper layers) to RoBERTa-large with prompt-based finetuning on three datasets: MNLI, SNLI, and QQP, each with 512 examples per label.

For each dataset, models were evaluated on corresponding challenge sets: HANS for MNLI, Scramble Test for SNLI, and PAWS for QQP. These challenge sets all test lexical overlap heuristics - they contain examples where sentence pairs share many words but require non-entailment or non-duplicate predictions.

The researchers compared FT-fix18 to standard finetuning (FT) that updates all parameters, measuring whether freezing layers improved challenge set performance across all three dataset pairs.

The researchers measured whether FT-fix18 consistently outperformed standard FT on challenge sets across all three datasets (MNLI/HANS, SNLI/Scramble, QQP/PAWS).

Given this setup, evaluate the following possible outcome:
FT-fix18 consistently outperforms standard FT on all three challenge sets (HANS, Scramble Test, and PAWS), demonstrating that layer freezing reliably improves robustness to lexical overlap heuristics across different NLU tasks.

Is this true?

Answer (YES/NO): NO